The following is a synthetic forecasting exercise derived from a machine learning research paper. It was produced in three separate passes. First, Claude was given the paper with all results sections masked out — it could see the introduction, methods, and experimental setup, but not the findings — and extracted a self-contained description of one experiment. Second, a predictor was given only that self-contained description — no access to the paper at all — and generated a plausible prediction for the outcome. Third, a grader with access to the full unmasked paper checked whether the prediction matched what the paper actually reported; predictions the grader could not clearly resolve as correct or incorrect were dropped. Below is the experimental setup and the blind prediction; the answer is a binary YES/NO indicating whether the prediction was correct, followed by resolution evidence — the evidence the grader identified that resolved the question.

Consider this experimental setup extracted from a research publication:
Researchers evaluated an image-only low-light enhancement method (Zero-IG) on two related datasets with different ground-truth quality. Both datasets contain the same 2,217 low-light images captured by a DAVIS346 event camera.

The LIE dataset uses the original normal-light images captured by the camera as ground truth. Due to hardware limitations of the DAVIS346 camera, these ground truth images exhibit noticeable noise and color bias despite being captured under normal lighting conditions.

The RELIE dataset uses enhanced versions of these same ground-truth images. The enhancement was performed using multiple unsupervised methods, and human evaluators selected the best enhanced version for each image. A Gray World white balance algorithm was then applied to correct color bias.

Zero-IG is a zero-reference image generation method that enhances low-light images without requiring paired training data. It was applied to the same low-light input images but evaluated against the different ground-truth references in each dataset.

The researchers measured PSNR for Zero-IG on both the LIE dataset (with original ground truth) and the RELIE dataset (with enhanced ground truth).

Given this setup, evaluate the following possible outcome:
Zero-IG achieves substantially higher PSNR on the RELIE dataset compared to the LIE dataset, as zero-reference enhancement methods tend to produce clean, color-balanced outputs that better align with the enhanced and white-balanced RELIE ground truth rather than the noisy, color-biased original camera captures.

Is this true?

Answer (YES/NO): NO